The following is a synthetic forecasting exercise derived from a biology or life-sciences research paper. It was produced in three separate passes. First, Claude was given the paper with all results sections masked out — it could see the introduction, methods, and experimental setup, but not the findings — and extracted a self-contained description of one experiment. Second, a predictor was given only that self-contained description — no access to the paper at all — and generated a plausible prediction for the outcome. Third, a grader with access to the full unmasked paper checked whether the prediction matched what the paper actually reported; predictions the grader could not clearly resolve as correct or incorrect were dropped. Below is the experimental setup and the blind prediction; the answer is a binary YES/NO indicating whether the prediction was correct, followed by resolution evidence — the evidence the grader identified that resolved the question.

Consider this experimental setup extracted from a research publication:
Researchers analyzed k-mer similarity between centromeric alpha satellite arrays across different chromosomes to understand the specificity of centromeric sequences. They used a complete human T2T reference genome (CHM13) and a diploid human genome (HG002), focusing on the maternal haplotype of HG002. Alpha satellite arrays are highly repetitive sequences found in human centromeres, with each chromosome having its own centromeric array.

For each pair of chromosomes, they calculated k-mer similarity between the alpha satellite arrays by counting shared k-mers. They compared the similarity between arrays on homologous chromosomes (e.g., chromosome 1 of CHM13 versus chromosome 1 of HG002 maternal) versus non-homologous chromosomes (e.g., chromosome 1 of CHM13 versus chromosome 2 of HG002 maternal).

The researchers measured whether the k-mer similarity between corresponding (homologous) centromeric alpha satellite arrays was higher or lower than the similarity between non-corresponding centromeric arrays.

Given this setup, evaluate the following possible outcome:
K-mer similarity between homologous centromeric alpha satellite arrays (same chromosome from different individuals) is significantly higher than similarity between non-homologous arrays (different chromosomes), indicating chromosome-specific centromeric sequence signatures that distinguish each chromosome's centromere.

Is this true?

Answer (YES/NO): YES